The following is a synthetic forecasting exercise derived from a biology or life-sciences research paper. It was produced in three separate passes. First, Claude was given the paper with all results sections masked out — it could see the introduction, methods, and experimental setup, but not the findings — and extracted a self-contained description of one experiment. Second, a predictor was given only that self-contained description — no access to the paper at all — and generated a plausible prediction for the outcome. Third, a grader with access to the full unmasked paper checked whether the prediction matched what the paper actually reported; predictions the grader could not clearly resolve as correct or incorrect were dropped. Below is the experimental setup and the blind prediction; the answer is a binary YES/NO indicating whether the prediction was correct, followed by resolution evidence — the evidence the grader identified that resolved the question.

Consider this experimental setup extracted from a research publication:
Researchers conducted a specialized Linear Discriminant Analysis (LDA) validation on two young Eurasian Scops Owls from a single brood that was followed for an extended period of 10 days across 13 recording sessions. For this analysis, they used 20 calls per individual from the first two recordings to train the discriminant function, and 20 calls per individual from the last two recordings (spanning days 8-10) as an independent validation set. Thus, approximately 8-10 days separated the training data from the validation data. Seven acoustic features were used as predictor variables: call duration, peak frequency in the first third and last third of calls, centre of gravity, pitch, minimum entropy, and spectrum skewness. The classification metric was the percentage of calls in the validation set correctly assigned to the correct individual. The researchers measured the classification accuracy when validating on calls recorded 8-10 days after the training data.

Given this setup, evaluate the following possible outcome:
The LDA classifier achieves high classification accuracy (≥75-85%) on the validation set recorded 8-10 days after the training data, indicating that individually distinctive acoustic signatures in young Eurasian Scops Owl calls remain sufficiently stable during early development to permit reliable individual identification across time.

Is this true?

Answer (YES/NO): YES